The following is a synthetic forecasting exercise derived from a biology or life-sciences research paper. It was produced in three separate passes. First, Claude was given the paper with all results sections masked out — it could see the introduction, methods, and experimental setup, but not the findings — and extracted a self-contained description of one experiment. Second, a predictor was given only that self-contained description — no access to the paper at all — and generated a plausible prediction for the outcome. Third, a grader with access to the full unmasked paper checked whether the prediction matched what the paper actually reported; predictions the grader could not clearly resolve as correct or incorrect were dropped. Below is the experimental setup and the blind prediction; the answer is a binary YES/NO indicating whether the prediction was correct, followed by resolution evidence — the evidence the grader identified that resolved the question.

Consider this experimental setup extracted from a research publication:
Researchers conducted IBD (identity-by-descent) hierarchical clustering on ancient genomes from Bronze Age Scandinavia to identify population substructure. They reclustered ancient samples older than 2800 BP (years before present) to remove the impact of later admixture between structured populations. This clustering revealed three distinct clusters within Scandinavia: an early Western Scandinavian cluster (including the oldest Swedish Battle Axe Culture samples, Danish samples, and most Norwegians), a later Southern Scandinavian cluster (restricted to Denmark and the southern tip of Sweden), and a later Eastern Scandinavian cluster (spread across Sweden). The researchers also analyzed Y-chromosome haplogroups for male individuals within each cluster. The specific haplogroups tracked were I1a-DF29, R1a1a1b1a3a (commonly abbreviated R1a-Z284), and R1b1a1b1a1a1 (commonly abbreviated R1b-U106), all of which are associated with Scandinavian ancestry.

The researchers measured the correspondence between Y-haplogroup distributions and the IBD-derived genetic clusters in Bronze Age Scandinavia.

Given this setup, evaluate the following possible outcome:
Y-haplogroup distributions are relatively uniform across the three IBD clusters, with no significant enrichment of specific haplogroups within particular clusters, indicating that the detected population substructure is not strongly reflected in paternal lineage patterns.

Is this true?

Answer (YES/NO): NO